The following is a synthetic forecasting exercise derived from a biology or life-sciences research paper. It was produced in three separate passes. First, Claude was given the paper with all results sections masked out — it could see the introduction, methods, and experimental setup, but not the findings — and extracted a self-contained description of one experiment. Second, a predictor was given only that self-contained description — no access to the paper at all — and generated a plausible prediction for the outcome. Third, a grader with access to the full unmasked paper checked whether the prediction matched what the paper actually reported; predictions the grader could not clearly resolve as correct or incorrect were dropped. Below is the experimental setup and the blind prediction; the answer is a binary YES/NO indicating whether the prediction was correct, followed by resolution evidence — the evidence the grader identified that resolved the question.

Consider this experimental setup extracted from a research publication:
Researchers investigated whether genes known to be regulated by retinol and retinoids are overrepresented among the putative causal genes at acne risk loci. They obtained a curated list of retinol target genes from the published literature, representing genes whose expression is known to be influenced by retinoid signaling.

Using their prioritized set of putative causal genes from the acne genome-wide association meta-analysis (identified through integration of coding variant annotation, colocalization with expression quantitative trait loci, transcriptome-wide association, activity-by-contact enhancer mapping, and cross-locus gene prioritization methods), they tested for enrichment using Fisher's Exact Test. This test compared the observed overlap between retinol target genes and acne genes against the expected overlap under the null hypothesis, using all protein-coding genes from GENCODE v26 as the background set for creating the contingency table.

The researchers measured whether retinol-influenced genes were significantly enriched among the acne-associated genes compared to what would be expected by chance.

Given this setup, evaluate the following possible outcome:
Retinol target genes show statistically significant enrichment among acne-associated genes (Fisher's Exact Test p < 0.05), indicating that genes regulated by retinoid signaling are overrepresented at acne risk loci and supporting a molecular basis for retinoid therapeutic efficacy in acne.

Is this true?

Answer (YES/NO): YES